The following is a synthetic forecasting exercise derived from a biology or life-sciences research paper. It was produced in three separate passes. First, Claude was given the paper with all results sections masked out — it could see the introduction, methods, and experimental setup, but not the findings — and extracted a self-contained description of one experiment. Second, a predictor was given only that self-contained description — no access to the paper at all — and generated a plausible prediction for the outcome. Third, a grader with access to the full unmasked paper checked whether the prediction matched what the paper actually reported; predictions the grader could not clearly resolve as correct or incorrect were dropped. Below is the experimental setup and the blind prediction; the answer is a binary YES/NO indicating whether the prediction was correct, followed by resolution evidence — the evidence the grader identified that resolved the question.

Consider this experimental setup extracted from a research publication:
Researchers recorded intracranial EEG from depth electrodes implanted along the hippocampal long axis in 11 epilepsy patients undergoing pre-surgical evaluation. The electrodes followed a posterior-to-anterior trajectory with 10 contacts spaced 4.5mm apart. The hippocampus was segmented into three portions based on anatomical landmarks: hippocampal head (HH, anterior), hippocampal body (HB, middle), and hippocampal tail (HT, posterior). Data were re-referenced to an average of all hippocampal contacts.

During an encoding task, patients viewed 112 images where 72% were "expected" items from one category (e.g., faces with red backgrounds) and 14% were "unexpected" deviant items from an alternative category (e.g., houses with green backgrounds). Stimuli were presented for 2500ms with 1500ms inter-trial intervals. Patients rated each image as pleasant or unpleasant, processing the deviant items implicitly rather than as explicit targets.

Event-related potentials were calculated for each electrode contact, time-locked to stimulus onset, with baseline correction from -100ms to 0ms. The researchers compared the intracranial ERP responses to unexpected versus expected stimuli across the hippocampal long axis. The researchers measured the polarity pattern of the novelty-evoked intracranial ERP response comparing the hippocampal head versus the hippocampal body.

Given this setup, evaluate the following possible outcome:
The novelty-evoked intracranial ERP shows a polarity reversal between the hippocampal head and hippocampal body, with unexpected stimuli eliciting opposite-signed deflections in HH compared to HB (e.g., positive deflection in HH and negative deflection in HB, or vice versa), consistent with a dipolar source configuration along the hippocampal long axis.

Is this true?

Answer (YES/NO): YES